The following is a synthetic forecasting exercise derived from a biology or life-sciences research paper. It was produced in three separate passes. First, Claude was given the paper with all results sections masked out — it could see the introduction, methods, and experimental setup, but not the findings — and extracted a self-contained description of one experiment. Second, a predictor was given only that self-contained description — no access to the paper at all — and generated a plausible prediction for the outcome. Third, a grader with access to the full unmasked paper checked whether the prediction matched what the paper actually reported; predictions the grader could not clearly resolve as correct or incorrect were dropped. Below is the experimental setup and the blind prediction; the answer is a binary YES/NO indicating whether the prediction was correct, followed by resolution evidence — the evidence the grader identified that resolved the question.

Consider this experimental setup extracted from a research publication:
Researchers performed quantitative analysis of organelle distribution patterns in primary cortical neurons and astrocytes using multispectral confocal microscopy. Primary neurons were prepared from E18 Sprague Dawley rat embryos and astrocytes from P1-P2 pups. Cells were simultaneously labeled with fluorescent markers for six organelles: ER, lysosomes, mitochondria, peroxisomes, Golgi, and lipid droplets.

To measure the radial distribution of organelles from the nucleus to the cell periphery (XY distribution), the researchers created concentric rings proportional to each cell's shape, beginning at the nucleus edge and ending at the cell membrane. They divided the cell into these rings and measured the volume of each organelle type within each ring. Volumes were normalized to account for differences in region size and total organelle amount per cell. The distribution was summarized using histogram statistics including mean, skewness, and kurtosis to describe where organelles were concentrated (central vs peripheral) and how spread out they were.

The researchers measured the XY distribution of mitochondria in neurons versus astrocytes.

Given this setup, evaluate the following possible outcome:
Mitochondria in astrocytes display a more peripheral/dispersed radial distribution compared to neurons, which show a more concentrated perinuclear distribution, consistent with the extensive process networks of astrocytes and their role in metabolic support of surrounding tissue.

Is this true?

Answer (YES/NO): NO